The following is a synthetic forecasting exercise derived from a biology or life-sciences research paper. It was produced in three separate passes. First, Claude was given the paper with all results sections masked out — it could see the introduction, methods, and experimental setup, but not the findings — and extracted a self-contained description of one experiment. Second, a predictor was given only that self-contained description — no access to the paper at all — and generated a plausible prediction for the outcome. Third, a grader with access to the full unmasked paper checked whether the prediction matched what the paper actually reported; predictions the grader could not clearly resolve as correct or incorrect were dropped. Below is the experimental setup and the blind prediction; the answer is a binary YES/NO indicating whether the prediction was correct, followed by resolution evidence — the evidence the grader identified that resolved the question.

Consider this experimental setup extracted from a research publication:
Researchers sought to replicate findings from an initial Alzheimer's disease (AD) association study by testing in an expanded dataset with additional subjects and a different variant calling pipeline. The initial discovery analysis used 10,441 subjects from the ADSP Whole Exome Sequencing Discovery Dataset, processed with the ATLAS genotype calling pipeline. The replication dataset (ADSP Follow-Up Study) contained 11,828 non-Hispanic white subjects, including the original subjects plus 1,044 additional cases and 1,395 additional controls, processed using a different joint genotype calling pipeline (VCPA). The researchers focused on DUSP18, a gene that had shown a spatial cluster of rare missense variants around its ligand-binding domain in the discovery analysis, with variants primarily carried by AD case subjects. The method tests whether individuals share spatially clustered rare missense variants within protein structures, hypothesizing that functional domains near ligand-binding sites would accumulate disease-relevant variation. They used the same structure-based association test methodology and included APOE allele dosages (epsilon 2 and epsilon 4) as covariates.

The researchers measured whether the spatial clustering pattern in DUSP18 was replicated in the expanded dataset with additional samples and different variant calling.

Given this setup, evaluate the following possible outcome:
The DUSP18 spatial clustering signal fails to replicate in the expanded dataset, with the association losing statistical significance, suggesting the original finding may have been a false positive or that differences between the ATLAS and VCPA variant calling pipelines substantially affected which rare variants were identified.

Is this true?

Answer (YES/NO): NO